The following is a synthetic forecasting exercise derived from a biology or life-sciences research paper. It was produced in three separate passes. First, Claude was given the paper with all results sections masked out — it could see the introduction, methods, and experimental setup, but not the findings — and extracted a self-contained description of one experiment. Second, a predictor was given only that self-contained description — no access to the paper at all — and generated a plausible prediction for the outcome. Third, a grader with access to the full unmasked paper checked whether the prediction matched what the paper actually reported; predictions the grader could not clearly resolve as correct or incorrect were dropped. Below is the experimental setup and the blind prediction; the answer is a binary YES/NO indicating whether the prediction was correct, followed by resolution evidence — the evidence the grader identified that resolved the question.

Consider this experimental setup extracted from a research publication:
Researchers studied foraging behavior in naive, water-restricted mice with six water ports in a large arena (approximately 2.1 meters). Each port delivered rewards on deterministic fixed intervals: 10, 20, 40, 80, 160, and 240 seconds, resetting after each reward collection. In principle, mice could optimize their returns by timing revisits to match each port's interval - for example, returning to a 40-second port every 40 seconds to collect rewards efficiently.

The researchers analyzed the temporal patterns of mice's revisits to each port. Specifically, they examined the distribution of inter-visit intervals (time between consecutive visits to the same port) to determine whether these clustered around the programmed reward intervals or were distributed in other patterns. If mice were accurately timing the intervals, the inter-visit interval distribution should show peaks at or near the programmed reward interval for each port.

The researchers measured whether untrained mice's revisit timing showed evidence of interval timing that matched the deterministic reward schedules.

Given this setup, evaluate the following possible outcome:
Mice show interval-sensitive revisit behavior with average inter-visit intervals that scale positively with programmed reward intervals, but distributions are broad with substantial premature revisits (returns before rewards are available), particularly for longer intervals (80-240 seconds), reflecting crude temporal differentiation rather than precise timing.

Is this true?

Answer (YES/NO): NO